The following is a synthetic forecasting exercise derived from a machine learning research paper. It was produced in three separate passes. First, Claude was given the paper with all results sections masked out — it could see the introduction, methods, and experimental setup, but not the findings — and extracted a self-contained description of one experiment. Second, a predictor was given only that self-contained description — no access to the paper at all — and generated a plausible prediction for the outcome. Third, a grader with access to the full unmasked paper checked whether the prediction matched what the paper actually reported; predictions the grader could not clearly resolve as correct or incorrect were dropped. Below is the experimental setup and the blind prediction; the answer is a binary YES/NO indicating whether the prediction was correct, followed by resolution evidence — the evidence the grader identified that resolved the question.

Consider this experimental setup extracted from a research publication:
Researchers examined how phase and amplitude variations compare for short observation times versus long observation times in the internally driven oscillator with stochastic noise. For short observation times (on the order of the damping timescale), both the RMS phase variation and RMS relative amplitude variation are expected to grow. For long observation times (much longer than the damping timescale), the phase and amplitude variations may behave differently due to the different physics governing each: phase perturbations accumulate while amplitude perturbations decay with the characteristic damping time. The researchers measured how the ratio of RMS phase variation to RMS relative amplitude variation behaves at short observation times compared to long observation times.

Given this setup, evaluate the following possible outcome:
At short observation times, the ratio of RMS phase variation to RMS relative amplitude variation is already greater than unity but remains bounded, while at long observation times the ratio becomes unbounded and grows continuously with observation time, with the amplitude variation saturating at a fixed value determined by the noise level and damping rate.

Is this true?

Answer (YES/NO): NO